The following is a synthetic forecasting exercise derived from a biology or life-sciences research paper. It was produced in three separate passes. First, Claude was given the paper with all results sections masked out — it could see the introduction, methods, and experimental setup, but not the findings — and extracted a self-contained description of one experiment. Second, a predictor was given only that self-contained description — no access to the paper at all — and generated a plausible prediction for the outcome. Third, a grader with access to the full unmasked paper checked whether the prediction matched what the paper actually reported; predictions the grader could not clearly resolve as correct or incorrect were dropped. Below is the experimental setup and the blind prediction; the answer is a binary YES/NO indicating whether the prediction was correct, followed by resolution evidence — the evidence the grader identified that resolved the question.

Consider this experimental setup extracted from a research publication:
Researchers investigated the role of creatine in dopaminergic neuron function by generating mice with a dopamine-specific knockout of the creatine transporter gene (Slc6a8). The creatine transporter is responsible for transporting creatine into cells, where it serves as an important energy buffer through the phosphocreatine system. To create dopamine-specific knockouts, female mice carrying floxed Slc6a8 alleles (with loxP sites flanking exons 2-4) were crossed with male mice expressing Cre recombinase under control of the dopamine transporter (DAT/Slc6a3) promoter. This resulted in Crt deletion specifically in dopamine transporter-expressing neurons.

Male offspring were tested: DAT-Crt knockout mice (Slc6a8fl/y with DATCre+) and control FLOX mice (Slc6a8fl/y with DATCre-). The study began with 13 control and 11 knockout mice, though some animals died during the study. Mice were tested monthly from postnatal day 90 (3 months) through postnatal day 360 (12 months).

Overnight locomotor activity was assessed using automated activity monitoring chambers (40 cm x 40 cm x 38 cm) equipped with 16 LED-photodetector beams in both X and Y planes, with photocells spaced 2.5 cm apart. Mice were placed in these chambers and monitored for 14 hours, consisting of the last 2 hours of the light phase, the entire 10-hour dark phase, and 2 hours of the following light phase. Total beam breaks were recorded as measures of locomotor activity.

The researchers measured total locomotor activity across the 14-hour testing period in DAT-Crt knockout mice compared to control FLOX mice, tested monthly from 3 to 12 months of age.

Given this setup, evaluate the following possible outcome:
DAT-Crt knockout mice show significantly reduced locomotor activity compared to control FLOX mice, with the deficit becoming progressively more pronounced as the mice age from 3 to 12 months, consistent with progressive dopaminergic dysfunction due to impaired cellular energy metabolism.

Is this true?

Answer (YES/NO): NO